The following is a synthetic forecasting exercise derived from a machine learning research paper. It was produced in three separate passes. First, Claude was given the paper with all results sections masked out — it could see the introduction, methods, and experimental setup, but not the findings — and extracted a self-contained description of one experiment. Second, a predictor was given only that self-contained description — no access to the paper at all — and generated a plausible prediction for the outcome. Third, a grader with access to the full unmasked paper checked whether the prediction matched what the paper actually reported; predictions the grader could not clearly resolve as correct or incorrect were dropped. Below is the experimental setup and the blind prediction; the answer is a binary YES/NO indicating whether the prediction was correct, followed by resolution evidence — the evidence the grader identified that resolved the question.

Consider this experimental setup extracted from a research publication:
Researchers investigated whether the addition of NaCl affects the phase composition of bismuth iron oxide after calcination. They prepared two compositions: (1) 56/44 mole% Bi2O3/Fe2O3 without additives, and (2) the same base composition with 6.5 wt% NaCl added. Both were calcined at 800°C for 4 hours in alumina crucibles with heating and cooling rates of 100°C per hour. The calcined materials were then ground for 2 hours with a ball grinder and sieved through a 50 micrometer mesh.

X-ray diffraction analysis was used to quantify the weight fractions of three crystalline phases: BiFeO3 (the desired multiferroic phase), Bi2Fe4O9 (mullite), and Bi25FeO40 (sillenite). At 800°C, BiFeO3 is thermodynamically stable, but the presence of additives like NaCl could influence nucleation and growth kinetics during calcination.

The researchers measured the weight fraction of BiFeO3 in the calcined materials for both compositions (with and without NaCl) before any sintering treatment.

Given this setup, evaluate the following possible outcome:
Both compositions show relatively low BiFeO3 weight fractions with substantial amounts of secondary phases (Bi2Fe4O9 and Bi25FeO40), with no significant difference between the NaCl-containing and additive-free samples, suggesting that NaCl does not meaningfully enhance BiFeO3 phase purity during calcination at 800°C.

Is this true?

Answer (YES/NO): NO